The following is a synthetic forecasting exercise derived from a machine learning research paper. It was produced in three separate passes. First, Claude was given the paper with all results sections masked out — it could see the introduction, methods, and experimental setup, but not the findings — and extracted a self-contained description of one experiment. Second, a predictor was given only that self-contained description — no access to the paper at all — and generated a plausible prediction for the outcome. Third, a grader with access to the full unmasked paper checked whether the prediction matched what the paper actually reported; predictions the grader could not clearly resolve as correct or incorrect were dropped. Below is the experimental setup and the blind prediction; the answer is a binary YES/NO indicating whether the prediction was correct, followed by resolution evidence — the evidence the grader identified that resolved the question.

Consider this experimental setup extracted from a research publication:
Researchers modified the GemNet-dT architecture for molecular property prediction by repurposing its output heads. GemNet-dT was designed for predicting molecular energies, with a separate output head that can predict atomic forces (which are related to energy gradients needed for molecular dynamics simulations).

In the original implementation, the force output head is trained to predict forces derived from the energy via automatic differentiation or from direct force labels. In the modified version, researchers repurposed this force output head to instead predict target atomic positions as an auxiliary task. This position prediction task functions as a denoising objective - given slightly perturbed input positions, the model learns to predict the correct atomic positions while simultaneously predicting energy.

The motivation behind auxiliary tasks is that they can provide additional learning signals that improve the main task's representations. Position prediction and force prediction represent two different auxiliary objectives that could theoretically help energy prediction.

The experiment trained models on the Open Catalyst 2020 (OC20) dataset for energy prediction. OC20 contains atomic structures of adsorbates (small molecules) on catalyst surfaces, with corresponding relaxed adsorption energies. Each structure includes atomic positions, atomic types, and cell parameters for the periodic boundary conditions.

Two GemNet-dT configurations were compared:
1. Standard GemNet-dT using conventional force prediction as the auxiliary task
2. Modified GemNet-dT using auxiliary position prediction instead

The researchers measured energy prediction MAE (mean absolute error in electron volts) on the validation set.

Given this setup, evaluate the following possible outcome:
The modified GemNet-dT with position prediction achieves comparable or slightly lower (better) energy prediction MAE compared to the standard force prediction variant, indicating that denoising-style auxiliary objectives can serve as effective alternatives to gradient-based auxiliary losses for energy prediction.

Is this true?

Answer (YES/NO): YES